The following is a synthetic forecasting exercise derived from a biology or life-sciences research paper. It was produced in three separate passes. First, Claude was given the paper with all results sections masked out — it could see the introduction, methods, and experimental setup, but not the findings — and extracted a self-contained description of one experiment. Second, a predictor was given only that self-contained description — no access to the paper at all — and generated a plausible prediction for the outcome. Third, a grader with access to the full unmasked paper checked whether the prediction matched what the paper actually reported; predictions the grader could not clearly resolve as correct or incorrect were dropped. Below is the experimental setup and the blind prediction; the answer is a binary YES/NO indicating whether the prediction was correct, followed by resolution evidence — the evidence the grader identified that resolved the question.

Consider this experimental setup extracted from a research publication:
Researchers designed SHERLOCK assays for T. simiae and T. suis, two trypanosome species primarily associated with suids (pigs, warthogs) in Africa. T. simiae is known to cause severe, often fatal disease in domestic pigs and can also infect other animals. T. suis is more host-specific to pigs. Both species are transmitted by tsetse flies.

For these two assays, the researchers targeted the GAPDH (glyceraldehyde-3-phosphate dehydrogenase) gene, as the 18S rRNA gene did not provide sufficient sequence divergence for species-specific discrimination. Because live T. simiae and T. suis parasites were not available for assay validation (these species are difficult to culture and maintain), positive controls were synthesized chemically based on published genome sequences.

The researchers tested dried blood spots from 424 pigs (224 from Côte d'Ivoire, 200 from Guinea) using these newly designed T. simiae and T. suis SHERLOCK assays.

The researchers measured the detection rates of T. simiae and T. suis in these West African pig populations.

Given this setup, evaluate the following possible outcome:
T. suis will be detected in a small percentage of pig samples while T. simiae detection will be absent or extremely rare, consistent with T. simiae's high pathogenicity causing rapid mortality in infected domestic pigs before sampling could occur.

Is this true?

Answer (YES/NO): YES